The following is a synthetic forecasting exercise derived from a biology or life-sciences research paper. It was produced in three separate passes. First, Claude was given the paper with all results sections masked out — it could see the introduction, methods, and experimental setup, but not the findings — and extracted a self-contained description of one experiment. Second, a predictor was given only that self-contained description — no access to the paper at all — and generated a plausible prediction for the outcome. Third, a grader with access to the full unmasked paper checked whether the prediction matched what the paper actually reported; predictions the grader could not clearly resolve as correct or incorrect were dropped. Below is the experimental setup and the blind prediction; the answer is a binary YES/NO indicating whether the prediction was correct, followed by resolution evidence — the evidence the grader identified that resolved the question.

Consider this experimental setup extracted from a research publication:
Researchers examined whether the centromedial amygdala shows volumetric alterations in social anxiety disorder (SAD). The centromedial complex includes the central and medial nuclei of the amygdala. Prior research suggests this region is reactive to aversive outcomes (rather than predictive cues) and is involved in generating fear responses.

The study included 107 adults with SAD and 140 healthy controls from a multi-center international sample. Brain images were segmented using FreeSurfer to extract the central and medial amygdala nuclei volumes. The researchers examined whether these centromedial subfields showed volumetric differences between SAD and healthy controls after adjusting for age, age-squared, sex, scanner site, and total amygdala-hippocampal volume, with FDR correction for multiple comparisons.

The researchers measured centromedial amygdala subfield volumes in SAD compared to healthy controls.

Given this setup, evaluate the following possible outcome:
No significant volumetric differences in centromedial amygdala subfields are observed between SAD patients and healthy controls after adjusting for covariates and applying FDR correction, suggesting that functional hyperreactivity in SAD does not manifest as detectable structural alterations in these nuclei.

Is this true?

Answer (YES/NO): YES